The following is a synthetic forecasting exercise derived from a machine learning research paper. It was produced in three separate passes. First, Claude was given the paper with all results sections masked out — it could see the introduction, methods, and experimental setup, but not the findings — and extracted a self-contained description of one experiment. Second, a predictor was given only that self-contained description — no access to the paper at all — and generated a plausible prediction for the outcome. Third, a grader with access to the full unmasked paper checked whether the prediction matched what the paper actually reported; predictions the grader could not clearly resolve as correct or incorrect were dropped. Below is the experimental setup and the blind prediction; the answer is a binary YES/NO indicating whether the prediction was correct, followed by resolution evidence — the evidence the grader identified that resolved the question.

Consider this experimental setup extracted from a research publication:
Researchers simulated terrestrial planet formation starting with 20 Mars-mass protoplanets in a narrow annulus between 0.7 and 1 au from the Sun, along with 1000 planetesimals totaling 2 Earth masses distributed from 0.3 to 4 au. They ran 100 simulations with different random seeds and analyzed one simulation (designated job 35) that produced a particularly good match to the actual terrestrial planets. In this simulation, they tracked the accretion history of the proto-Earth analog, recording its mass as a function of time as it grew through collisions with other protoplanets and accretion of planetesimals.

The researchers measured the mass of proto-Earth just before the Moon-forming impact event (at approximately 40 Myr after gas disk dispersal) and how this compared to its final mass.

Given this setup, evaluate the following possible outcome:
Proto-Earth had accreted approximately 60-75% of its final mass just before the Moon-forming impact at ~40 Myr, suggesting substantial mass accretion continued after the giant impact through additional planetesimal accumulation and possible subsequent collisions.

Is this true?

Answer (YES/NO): NO